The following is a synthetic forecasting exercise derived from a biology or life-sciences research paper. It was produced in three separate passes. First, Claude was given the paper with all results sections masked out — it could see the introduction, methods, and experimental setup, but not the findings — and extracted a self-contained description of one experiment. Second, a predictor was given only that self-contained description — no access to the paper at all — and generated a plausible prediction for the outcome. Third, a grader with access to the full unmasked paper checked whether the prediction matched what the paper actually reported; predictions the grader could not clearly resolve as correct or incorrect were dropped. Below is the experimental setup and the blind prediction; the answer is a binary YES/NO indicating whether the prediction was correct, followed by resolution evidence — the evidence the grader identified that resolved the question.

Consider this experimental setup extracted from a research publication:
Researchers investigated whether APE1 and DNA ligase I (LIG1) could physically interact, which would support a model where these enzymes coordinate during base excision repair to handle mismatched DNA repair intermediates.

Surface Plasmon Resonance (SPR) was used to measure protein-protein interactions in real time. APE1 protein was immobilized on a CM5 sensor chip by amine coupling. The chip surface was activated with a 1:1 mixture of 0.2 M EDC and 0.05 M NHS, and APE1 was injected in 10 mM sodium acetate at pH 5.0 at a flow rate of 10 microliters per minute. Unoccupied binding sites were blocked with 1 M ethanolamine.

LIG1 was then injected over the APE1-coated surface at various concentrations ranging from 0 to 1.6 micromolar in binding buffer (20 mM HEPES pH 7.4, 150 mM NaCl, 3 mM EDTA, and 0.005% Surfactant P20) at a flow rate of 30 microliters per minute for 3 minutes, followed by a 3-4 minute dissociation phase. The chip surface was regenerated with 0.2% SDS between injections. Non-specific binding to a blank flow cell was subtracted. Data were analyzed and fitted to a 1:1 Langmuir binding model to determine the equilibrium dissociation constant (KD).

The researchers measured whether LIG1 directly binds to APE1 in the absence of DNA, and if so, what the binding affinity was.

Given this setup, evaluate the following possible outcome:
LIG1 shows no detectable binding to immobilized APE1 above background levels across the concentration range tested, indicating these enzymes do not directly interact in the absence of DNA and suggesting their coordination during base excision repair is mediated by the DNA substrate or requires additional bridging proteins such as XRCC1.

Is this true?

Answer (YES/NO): NO